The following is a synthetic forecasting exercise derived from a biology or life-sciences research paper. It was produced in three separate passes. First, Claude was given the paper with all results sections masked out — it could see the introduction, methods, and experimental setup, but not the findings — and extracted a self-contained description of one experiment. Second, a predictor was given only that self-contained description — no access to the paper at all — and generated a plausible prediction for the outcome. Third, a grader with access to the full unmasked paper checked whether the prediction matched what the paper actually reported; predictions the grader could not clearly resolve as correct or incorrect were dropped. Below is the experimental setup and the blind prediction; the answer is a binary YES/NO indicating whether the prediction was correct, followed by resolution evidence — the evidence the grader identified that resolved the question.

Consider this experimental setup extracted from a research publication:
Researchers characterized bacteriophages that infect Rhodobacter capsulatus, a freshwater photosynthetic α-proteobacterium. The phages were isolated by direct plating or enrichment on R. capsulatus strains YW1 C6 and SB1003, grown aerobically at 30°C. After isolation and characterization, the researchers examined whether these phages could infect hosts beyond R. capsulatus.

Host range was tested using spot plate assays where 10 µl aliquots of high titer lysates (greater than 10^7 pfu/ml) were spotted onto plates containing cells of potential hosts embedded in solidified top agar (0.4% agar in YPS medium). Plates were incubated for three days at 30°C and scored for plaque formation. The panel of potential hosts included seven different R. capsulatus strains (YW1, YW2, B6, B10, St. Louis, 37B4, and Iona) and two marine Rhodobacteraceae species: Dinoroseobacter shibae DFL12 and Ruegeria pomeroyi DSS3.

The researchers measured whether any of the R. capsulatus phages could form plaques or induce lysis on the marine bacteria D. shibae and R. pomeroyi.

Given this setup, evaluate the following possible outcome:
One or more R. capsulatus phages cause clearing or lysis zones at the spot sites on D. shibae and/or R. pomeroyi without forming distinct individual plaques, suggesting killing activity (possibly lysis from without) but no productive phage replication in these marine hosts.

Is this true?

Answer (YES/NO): NO